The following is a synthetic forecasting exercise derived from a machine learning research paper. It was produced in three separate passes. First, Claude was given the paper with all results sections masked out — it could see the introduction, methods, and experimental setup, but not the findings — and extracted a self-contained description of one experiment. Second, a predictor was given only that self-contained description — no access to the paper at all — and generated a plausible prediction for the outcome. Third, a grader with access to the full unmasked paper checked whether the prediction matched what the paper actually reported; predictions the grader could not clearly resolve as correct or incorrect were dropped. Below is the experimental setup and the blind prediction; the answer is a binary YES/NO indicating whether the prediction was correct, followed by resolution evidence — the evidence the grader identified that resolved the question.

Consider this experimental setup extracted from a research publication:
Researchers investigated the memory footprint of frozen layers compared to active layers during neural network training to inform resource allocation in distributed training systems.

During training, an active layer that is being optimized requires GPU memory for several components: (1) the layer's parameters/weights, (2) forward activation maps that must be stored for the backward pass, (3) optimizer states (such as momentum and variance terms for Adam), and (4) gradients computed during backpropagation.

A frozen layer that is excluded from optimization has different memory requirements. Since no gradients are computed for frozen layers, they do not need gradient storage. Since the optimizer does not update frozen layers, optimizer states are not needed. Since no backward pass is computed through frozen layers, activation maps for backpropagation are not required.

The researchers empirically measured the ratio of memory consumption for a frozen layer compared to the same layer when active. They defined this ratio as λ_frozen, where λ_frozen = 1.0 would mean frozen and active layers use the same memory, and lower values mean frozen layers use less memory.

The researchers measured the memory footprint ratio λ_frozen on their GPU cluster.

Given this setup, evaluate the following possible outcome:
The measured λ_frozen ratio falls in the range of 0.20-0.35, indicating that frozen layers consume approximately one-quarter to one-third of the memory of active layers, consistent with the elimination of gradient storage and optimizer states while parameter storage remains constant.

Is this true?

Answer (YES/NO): NO